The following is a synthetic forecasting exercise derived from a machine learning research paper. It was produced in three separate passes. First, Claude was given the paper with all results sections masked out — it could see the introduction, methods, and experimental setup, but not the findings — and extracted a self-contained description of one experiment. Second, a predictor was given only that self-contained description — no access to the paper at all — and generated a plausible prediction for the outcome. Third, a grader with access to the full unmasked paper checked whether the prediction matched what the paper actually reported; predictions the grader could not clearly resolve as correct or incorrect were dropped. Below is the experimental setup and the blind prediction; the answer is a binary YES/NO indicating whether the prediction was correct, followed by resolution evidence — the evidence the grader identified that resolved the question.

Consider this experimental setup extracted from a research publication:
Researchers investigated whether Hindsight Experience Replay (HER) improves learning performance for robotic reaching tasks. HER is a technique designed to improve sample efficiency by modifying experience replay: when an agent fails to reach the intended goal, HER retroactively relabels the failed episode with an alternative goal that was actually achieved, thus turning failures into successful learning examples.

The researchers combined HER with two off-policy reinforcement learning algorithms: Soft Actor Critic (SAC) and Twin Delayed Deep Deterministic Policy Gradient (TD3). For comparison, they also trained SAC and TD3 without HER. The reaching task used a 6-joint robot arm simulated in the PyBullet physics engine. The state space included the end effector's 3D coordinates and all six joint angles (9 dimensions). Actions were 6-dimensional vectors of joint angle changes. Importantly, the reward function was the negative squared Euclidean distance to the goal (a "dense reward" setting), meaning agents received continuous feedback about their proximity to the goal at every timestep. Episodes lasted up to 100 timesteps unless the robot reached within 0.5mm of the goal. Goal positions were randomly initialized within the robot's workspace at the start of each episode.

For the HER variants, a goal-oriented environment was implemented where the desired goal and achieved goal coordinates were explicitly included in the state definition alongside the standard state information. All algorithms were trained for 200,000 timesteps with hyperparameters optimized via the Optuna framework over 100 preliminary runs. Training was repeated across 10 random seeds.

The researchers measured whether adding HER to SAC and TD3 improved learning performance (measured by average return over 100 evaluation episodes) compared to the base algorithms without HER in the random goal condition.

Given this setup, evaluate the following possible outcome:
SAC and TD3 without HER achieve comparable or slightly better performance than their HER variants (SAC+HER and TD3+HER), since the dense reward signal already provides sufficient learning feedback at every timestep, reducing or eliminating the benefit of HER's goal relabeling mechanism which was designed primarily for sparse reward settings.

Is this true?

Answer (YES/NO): NO